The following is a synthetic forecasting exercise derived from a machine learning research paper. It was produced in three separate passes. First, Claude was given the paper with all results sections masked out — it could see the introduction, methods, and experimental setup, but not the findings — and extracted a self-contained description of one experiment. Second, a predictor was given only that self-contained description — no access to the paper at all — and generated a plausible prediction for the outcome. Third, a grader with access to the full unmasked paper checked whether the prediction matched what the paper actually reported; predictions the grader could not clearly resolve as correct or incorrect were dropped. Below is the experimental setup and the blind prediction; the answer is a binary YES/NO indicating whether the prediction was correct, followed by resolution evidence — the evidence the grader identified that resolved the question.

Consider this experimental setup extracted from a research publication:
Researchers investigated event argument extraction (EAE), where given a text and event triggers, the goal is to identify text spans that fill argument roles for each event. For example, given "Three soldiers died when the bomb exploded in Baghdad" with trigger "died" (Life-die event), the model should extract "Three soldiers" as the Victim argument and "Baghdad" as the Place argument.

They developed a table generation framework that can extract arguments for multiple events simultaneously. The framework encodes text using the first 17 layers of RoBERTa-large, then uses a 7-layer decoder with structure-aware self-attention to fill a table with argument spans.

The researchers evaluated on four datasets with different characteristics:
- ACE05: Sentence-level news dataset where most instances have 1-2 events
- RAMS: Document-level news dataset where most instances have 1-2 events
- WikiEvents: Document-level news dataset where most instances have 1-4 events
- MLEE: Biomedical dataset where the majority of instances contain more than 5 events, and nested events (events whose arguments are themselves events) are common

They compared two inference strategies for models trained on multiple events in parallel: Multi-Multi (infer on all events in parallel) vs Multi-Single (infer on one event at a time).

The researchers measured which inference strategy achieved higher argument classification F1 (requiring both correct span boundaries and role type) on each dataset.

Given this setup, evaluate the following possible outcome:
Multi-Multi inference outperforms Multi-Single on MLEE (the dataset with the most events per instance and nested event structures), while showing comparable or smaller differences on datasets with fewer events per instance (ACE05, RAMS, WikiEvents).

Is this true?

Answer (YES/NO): YES